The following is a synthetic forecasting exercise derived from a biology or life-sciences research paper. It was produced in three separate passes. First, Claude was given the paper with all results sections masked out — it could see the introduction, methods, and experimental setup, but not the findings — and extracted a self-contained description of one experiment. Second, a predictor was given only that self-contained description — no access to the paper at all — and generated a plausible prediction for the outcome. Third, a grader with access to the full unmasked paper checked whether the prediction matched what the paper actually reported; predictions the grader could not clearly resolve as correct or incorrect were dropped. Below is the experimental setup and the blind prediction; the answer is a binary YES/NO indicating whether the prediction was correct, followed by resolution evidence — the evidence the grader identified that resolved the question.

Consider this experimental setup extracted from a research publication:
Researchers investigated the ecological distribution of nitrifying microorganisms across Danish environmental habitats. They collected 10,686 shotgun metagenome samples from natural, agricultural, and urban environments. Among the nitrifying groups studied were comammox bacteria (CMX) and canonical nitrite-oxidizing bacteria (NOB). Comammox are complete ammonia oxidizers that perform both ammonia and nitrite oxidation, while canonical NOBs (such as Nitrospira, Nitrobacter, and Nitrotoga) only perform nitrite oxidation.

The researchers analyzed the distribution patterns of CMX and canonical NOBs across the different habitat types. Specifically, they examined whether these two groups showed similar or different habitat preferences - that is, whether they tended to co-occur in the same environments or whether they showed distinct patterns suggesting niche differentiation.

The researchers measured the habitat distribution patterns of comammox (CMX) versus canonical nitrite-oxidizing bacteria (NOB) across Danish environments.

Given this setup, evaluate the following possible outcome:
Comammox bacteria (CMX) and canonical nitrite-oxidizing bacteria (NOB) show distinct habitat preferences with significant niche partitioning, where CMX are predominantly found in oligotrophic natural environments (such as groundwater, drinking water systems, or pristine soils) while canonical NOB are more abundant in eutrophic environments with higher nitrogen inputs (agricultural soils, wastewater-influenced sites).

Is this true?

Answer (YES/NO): NO